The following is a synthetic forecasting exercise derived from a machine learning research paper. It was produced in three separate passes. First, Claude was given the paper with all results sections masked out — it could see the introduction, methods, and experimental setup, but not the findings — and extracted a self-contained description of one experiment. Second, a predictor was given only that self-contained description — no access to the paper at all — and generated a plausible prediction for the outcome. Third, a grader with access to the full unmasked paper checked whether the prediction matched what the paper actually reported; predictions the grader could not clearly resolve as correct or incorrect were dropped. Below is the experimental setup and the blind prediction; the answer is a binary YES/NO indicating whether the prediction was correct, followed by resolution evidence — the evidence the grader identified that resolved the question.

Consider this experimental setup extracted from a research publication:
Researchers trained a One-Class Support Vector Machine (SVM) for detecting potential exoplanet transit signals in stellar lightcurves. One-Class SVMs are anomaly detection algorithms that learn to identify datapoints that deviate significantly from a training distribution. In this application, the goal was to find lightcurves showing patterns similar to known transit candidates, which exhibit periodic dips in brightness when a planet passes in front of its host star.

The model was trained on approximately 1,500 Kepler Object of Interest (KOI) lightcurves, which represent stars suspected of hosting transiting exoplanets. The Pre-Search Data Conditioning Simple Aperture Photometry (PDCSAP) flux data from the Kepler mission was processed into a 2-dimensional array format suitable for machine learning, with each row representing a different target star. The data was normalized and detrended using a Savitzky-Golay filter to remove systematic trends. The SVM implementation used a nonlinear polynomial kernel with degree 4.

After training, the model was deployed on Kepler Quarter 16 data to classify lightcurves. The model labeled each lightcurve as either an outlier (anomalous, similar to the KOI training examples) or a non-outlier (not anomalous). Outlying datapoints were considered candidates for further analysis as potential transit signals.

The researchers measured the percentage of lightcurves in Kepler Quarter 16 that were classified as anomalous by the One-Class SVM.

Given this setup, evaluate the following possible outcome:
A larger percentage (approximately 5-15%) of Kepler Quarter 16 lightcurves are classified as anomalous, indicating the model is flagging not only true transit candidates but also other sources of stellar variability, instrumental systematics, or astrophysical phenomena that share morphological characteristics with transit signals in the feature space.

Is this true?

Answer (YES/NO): YES